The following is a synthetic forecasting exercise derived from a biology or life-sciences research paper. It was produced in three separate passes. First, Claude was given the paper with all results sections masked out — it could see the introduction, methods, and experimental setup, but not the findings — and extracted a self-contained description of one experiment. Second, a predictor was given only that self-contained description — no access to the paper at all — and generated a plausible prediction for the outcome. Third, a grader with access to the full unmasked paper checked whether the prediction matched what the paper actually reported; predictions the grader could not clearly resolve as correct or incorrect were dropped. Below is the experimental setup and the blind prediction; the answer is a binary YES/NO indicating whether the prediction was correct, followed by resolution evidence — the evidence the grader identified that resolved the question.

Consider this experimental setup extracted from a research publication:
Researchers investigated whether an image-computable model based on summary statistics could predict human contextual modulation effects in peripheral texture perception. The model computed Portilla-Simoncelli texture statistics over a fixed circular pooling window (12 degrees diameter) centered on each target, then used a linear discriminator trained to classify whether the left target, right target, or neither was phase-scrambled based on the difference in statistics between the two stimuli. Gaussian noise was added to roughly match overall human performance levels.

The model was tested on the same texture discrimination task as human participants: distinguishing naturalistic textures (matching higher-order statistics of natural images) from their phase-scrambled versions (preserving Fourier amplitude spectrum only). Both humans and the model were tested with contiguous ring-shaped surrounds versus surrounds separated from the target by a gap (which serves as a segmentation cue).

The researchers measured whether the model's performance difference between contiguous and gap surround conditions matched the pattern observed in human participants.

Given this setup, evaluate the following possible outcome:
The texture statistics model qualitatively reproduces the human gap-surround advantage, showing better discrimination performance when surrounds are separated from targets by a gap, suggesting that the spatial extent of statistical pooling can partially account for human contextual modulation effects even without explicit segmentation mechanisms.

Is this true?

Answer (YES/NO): NO